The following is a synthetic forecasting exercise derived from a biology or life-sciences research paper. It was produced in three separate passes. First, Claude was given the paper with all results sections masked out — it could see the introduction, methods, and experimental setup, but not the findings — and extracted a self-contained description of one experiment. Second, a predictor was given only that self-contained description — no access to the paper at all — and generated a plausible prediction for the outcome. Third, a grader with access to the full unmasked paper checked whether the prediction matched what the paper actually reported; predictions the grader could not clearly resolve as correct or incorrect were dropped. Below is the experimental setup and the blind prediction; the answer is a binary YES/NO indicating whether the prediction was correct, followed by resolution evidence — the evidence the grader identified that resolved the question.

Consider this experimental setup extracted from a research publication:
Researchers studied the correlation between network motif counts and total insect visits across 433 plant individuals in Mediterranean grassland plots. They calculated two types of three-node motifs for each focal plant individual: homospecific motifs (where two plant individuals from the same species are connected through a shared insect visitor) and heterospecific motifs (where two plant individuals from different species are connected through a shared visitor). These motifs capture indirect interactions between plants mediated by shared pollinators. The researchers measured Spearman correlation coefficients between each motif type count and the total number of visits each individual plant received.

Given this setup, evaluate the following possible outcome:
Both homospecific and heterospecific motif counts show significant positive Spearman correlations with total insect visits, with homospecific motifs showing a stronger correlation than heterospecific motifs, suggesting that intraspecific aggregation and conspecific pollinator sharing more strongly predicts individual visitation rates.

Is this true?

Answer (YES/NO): YES